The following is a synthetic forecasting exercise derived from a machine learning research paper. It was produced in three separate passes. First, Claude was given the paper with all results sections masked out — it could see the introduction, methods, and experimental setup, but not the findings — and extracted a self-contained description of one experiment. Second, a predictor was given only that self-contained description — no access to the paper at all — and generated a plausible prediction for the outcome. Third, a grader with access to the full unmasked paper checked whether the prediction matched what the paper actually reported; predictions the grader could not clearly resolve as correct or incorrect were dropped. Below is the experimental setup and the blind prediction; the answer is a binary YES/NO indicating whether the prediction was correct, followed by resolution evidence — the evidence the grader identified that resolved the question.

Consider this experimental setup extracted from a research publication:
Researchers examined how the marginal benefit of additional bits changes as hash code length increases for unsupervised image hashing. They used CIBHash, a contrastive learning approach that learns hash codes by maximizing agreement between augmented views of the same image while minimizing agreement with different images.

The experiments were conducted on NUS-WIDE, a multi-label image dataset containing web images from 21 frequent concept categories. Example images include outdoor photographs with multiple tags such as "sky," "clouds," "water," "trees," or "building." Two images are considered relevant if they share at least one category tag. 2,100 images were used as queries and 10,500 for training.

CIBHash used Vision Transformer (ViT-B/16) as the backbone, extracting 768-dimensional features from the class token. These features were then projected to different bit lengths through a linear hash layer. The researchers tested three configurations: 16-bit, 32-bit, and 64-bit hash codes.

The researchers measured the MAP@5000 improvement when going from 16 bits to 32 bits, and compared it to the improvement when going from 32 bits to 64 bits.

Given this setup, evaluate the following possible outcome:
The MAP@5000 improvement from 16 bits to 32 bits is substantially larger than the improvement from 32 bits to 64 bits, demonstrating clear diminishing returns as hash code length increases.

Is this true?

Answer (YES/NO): YES